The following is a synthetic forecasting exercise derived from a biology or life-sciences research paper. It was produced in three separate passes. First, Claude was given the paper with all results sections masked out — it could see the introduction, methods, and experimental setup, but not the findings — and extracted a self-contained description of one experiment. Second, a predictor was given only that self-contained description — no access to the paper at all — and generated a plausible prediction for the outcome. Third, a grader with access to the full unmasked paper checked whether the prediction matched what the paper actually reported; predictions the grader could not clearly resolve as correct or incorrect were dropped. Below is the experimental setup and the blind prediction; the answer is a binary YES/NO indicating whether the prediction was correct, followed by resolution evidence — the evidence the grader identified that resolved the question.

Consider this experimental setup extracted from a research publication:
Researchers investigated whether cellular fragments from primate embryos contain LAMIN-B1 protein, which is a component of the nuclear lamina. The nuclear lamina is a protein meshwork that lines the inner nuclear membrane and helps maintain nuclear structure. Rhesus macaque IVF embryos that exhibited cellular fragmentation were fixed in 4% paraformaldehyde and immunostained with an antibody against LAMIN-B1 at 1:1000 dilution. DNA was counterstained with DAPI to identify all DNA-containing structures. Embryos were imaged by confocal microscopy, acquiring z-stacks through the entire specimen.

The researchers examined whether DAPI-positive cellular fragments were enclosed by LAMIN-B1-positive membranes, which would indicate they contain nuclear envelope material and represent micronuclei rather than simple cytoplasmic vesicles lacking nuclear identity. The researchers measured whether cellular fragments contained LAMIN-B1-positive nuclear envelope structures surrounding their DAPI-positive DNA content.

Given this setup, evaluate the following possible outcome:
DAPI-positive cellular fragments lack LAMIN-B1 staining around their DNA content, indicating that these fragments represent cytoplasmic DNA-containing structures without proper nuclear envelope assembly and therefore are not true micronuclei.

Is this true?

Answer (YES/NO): YES